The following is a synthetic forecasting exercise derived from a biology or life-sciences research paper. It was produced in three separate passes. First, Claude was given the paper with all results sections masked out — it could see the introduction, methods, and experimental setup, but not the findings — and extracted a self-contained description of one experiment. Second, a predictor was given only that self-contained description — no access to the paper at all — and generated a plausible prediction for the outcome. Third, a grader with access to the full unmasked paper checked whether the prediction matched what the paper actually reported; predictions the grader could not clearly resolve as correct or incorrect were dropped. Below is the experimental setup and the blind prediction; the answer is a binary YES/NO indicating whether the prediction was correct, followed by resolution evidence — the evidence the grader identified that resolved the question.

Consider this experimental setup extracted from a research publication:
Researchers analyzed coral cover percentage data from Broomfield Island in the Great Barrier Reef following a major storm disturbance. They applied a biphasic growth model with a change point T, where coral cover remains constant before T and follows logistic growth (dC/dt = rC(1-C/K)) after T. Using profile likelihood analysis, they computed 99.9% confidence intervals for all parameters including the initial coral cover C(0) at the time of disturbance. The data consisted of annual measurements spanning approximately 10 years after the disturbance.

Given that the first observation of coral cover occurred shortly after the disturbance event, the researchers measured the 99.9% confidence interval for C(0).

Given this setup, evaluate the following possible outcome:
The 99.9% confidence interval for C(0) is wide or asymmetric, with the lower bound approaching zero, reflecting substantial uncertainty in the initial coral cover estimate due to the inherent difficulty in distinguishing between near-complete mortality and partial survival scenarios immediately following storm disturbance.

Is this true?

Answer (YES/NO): NO